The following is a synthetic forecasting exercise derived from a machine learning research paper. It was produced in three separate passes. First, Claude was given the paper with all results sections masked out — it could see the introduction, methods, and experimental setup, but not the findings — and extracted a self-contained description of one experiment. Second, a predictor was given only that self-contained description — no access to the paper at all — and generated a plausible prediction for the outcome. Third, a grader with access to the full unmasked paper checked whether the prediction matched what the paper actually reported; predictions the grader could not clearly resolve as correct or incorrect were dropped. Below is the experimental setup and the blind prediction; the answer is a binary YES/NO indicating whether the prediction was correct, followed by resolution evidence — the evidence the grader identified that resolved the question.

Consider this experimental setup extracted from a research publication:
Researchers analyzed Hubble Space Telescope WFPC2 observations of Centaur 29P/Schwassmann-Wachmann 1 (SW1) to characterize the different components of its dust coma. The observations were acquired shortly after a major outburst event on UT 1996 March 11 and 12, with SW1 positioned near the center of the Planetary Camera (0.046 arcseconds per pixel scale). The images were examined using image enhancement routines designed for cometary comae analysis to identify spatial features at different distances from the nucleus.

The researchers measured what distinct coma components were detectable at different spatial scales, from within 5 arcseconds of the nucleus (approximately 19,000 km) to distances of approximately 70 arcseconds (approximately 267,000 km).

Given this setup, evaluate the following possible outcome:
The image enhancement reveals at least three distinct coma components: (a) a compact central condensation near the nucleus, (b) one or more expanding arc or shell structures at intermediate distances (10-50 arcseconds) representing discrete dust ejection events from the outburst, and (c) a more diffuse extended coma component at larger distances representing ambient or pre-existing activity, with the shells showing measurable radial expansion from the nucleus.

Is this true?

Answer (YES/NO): NO